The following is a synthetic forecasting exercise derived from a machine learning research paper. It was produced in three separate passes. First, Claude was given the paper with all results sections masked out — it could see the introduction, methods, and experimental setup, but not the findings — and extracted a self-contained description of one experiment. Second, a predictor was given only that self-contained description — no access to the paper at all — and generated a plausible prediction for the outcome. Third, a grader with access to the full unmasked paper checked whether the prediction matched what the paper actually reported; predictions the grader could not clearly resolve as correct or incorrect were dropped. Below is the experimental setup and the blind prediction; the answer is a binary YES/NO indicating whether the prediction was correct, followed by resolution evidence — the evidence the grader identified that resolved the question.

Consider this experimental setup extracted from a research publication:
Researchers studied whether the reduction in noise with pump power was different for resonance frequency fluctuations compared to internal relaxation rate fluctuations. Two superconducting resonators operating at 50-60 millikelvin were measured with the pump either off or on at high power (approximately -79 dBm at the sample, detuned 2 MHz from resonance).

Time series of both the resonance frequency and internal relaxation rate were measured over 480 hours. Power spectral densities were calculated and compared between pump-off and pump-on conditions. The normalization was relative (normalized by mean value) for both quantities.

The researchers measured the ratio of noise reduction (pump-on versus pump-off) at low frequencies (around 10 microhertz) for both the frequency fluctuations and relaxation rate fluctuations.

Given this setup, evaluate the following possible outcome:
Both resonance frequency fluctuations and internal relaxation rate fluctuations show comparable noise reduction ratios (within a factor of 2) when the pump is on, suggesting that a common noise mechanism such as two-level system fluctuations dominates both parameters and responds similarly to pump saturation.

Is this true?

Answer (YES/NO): YES